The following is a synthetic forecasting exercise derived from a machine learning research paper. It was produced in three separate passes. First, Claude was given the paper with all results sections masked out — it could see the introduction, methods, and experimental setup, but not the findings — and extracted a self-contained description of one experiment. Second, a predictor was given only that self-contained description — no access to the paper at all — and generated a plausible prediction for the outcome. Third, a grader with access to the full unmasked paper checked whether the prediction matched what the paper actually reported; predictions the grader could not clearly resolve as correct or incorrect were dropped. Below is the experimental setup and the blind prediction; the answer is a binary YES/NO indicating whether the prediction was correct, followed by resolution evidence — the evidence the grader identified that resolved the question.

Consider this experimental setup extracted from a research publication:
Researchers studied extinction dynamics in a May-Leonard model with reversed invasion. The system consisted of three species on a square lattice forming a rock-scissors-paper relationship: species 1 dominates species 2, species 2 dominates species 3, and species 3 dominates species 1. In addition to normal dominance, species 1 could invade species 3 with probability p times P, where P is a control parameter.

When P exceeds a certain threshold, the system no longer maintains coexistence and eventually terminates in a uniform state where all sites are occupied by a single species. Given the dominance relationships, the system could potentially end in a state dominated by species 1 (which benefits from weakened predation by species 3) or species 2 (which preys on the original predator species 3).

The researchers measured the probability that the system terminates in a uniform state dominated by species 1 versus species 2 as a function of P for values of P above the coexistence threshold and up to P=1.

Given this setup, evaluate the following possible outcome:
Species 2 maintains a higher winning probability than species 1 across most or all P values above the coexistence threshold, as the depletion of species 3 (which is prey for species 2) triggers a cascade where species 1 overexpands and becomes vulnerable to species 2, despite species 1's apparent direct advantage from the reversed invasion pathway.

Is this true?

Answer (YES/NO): NO